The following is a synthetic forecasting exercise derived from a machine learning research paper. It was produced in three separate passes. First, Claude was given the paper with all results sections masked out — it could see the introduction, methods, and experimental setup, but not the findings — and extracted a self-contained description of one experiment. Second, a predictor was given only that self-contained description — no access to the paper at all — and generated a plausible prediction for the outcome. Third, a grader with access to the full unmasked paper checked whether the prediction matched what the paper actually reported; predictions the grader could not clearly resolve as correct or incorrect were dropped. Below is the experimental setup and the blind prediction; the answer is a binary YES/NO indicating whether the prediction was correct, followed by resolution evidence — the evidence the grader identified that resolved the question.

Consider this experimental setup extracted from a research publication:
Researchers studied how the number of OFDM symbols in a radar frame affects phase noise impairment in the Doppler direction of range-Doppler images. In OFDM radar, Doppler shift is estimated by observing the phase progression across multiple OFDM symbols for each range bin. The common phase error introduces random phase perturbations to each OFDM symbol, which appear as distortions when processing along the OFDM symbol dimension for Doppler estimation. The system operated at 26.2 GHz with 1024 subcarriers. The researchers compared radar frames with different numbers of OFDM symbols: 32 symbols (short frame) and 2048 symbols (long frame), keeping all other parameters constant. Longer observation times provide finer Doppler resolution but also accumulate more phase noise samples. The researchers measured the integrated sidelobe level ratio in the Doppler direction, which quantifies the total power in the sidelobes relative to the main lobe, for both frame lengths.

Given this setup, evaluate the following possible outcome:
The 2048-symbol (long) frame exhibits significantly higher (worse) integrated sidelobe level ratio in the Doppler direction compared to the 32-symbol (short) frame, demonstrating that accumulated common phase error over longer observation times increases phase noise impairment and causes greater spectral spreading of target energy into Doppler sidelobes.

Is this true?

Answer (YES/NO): YES